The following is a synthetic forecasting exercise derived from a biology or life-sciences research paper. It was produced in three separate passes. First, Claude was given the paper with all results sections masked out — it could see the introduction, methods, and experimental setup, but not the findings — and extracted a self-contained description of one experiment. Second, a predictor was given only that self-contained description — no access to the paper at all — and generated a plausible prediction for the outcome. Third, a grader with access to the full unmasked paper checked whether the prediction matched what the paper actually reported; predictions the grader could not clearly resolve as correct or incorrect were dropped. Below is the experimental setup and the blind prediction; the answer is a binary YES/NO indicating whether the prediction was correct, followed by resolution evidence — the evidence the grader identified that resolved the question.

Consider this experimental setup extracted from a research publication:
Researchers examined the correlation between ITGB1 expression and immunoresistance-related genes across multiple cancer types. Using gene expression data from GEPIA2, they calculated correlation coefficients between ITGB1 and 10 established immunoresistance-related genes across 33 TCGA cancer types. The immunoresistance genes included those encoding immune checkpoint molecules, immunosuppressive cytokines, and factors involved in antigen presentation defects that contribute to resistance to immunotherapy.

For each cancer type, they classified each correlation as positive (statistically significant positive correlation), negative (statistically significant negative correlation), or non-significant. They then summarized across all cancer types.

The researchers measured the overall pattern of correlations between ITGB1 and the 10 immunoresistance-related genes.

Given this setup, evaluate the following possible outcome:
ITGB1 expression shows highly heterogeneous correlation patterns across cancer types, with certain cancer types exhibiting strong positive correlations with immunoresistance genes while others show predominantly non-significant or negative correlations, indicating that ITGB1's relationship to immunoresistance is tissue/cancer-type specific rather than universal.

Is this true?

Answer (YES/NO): NO